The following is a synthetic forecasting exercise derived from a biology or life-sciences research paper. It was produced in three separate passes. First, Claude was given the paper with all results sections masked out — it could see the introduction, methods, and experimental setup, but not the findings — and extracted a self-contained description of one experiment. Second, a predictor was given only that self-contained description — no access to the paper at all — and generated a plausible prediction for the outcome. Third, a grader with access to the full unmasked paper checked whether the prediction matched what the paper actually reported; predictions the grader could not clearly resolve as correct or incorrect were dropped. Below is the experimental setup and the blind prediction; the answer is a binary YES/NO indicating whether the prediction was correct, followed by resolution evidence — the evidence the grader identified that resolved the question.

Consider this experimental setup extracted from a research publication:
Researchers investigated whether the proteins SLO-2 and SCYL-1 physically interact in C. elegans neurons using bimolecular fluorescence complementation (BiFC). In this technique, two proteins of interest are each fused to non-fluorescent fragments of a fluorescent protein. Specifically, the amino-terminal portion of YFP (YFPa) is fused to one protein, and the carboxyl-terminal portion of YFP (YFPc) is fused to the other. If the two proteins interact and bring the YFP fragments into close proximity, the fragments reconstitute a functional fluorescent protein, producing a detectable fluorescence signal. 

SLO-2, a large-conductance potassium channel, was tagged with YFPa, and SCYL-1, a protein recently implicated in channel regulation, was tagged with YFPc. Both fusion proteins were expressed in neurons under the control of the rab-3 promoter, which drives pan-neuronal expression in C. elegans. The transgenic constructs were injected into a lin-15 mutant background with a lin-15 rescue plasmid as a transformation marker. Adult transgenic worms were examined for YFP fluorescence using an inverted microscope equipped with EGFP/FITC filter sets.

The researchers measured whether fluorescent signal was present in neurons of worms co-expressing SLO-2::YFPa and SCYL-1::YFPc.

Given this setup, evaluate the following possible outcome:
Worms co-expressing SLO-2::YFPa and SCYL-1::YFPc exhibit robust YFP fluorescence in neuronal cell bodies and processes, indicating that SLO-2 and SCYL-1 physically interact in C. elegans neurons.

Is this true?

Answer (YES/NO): YES